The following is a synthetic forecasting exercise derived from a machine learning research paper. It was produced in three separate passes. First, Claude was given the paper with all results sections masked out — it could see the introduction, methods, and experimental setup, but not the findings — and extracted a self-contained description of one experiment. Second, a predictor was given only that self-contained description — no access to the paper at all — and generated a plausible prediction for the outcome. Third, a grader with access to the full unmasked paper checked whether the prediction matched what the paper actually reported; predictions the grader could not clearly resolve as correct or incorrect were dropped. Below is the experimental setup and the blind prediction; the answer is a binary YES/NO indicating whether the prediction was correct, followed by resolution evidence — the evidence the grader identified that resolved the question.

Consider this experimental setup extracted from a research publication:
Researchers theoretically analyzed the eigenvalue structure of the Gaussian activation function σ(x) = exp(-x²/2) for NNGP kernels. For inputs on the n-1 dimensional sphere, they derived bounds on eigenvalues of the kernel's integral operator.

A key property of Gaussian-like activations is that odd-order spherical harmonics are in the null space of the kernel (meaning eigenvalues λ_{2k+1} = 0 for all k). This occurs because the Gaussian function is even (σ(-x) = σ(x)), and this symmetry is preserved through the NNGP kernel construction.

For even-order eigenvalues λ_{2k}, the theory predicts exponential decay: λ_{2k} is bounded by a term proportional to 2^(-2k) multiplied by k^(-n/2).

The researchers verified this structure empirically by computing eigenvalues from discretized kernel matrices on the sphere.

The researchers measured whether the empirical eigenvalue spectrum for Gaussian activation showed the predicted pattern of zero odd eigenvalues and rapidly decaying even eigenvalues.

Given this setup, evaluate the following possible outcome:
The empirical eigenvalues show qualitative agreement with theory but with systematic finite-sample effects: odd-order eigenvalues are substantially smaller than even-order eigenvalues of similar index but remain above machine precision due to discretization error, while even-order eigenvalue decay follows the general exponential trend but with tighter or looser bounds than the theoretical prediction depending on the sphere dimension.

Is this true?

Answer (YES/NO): NO